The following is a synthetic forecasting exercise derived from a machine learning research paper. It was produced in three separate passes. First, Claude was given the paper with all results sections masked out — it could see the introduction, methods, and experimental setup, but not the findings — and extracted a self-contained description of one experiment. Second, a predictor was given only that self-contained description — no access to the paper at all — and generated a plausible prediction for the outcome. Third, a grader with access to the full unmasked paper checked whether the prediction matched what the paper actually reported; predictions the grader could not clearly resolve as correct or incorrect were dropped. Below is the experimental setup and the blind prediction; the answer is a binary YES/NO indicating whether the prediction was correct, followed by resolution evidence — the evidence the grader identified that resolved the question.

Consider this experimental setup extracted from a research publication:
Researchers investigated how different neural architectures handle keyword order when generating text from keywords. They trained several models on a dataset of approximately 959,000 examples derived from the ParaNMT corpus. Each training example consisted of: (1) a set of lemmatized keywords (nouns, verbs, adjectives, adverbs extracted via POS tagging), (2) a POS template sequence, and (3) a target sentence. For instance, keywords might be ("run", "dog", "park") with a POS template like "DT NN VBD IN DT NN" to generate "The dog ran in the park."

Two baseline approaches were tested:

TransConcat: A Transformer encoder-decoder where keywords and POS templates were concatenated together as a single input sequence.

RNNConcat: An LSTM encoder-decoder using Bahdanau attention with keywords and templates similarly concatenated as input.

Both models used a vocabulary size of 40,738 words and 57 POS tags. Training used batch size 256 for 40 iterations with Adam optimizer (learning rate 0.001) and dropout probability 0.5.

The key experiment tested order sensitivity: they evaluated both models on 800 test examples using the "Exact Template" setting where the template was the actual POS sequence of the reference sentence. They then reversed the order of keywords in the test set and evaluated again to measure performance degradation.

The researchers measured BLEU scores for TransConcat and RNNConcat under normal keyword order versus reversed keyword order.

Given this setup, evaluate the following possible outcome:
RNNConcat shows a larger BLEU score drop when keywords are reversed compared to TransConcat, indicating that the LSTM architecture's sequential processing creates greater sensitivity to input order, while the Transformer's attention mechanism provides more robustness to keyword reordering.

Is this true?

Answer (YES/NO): NO